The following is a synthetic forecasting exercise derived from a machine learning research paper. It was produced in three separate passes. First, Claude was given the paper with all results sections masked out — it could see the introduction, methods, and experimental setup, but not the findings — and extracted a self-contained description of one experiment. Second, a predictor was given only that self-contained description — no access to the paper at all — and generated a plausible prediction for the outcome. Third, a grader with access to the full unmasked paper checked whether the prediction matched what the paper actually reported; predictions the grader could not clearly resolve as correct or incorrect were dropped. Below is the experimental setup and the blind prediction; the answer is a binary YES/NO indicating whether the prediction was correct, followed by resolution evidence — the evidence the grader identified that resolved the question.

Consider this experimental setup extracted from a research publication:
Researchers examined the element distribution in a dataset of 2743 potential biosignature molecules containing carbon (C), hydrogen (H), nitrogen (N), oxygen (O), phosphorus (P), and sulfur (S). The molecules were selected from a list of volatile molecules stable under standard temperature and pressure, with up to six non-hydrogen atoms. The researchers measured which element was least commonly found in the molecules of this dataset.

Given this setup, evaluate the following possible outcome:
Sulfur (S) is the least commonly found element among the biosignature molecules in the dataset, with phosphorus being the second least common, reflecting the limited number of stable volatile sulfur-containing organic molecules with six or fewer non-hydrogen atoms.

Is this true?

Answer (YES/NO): NO